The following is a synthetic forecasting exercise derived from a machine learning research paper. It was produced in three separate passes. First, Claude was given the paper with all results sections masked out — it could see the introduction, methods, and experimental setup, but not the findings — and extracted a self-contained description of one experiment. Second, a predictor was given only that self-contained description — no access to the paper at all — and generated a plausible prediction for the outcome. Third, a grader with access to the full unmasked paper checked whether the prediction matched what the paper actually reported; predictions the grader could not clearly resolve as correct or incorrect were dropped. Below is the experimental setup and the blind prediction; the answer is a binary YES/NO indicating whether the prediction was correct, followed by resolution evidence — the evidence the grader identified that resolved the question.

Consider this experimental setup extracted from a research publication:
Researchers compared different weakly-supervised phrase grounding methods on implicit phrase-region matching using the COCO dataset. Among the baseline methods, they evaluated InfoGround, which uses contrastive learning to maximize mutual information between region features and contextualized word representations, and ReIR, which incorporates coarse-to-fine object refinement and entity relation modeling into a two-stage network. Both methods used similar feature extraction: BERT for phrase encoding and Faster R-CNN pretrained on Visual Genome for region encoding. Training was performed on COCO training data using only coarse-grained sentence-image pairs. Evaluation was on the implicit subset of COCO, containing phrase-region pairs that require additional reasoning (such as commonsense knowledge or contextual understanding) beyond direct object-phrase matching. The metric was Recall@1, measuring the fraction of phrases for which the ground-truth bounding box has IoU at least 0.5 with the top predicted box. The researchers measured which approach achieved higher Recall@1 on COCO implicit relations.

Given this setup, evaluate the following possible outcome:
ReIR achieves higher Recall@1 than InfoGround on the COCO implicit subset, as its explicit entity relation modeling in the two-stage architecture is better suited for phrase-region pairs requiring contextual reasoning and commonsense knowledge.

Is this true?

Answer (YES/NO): YES